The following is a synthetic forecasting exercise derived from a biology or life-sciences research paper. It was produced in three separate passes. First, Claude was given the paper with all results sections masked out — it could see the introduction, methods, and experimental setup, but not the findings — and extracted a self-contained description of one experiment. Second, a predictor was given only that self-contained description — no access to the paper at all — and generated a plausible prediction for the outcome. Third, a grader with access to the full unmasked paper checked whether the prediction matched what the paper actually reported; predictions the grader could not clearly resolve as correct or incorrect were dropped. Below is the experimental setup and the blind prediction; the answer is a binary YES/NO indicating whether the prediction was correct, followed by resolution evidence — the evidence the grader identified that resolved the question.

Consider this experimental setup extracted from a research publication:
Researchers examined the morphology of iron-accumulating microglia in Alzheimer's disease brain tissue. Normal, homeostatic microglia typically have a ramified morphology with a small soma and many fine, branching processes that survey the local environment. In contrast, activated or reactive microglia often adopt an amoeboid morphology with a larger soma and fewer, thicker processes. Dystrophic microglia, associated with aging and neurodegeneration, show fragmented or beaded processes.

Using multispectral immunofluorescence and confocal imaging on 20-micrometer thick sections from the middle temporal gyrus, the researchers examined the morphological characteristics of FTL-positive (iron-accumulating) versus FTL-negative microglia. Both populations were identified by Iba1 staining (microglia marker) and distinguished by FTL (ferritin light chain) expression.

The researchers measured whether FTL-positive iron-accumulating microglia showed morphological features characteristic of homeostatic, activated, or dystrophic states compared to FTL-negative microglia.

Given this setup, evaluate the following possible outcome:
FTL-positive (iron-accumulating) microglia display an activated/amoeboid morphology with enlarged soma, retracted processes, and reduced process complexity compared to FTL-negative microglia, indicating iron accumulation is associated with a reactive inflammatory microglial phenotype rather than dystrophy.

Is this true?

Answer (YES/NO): NO